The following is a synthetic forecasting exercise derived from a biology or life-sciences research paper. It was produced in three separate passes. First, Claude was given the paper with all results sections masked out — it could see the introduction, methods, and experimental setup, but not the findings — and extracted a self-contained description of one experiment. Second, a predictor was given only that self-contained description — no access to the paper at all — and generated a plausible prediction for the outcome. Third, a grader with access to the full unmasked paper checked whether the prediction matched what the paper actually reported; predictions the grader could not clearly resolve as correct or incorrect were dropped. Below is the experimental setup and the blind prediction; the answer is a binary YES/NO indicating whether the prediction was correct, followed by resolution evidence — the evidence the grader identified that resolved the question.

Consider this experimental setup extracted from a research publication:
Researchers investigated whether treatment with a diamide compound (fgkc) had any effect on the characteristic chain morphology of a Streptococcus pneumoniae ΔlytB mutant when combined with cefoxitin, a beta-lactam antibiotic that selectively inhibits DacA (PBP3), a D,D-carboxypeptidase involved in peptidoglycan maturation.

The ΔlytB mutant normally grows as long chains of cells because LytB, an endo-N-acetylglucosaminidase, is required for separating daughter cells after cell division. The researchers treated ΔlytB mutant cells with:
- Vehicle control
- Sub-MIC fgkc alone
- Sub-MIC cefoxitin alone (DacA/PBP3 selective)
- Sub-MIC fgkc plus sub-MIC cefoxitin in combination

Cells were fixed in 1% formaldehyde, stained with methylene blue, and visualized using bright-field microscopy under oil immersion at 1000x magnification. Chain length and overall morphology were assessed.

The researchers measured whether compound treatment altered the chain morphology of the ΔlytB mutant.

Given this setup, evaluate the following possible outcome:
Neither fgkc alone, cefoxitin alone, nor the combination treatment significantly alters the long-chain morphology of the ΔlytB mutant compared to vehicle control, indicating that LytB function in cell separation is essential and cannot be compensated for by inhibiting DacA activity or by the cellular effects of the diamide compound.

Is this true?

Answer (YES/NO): NO